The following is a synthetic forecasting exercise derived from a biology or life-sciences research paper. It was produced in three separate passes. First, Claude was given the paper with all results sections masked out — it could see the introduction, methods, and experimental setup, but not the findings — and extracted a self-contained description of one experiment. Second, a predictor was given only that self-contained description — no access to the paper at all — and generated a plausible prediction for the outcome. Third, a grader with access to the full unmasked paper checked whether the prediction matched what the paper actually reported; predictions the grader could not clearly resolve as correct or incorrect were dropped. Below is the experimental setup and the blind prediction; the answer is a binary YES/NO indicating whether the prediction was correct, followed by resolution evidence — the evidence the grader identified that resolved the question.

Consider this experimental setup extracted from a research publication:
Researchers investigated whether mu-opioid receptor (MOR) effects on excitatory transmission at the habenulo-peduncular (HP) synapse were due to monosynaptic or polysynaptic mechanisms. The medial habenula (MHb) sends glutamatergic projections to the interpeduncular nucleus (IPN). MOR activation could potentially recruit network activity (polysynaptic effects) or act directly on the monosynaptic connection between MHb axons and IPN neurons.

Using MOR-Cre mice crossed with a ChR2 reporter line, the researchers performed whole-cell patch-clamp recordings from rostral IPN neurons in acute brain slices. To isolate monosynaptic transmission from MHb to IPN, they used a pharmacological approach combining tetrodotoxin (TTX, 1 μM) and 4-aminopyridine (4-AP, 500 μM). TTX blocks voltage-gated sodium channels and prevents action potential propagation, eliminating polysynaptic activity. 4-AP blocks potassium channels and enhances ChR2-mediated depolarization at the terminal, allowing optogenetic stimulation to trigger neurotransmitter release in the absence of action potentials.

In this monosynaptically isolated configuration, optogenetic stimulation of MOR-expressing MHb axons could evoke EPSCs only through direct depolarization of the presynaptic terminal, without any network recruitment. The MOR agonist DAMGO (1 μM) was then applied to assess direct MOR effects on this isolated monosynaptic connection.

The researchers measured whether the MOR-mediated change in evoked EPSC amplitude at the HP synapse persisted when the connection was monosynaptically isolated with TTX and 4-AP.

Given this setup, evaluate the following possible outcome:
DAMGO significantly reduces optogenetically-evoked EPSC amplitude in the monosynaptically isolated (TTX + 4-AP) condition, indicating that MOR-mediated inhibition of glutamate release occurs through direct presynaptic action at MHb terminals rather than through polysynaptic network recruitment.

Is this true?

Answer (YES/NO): NO